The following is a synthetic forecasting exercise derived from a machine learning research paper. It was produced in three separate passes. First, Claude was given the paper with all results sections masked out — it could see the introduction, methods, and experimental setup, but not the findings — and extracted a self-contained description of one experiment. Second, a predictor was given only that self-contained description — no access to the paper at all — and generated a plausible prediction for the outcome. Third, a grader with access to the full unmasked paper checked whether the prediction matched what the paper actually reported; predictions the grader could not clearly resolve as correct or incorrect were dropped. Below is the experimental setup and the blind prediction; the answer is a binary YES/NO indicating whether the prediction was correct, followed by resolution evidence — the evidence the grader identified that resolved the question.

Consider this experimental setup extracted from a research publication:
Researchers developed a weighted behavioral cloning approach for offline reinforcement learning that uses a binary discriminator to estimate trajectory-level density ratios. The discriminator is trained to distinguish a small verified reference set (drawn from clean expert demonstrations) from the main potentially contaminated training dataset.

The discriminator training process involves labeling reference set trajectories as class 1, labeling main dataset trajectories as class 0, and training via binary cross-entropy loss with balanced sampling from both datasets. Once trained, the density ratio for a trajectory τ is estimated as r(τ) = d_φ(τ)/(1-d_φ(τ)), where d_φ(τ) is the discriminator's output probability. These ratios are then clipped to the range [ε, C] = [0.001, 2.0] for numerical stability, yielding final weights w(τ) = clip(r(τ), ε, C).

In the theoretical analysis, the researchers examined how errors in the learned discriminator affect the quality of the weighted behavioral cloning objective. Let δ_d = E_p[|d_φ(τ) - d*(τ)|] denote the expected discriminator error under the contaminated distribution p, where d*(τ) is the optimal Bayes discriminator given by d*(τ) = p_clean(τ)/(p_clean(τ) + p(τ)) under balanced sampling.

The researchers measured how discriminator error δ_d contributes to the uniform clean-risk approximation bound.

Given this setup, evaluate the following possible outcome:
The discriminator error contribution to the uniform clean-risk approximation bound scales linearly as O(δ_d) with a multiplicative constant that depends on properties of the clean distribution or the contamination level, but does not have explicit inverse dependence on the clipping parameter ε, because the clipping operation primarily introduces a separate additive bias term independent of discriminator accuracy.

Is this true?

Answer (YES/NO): NO